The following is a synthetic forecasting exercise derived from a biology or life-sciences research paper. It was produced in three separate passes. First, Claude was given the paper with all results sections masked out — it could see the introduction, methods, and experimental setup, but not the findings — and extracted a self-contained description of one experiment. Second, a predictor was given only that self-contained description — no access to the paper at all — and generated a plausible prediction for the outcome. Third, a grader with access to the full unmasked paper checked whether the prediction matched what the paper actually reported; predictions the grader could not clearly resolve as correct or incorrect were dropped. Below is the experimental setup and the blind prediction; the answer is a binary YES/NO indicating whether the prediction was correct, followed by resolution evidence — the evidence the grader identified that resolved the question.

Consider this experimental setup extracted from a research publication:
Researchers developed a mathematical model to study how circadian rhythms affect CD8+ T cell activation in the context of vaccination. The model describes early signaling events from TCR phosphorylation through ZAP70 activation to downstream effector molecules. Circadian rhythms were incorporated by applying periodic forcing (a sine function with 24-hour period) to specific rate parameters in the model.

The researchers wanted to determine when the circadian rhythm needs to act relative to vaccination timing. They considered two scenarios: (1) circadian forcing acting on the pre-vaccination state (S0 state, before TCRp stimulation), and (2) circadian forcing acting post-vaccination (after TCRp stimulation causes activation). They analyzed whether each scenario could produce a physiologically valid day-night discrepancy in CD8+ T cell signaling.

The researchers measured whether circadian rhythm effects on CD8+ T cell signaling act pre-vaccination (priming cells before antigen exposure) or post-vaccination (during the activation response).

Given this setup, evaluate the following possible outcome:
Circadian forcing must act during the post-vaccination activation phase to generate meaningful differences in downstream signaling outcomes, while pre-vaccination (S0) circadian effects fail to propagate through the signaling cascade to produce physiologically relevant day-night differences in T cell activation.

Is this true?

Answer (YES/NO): NO